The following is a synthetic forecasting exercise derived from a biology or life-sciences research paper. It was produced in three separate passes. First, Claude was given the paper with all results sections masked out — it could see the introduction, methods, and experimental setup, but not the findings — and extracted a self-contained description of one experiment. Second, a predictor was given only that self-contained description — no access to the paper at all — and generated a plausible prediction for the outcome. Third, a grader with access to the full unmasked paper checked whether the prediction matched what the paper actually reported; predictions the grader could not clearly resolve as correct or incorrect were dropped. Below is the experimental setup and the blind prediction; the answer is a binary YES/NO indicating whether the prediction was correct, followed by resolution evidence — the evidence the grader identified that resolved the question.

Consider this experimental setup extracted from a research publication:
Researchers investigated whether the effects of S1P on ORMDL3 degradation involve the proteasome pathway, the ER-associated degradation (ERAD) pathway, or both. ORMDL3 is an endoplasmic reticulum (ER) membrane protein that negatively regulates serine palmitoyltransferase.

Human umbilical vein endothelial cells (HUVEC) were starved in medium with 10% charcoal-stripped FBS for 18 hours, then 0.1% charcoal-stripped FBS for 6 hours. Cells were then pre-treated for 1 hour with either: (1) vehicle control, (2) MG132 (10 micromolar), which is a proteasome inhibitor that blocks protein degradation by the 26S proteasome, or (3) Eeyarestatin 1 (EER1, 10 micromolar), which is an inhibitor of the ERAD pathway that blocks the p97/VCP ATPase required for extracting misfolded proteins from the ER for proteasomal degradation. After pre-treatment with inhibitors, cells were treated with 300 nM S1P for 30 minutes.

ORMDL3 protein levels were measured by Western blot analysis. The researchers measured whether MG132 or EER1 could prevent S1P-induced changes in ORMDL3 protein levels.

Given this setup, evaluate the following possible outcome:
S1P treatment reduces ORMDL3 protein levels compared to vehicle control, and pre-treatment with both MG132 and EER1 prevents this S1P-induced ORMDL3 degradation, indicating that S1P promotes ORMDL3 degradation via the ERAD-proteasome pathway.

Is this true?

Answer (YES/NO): NO